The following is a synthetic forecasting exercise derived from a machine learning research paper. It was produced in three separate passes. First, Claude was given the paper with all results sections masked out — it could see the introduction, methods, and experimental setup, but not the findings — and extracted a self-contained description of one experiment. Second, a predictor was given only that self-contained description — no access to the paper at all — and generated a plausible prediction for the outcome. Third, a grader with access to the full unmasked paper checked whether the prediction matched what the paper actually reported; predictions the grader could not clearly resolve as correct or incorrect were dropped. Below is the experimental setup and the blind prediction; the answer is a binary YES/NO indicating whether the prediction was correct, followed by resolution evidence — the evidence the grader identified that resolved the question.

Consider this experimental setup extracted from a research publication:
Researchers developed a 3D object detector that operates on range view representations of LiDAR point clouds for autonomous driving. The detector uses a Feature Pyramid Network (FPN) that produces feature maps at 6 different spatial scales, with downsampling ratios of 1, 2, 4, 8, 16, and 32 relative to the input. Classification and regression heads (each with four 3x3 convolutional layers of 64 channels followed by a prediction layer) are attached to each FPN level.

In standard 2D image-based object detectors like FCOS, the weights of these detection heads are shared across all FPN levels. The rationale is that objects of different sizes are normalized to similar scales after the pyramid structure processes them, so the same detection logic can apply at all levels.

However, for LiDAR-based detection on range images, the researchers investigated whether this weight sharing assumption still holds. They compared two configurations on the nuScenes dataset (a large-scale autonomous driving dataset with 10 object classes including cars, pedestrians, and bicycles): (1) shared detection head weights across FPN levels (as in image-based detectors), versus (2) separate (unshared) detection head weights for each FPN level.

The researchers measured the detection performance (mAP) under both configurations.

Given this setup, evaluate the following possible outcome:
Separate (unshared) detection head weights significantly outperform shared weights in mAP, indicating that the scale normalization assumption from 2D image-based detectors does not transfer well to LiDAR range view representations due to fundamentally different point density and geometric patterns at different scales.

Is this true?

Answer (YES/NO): NO